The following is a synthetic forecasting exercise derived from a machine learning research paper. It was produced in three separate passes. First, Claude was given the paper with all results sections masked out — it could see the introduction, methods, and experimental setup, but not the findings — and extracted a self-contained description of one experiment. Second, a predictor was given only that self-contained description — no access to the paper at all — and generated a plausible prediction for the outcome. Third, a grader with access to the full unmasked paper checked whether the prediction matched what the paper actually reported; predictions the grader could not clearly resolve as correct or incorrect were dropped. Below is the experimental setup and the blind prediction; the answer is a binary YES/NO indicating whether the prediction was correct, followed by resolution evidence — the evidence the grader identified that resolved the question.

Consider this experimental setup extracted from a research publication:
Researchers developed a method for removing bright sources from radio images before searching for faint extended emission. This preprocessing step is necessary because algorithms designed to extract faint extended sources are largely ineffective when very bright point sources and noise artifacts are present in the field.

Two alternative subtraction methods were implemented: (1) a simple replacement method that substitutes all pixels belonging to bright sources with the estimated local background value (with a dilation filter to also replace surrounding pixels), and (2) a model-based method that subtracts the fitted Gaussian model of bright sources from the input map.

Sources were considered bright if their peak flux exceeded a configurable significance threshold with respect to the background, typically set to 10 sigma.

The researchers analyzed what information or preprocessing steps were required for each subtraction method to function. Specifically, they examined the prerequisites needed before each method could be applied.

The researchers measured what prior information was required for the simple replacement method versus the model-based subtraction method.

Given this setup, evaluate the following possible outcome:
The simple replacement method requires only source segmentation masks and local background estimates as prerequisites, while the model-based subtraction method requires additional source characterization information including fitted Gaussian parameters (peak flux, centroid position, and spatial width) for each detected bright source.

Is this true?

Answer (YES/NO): YES